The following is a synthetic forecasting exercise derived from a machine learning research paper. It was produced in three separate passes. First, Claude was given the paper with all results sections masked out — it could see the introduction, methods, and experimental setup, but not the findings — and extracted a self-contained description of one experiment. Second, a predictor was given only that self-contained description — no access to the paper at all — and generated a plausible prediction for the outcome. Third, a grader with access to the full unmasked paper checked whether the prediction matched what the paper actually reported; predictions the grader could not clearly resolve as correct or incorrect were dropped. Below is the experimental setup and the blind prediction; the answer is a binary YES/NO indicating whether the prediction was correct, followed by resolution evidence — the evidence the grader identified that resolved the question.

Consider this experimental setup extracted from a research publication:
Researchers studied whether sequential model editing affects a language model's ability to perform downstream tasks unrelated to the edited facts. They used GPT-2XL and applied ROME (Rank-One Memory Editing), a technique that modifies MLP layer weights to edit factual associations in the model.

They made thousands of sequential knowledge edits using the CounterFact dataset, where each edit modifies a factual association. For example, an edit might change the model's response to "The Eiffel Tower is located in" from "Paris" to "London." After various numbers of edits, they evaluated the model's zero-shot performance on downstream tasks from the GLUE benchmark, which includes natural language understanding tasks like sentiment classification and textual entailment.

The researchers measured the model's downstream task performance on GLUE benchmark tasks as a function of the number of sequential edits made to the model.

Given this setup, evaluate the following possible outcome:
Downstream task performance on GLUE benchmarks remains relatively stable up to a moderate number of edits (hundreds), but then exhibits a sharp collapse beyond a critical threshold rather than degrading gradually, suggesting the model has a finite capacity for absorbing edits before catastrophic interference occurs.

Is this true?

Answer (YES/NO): NO